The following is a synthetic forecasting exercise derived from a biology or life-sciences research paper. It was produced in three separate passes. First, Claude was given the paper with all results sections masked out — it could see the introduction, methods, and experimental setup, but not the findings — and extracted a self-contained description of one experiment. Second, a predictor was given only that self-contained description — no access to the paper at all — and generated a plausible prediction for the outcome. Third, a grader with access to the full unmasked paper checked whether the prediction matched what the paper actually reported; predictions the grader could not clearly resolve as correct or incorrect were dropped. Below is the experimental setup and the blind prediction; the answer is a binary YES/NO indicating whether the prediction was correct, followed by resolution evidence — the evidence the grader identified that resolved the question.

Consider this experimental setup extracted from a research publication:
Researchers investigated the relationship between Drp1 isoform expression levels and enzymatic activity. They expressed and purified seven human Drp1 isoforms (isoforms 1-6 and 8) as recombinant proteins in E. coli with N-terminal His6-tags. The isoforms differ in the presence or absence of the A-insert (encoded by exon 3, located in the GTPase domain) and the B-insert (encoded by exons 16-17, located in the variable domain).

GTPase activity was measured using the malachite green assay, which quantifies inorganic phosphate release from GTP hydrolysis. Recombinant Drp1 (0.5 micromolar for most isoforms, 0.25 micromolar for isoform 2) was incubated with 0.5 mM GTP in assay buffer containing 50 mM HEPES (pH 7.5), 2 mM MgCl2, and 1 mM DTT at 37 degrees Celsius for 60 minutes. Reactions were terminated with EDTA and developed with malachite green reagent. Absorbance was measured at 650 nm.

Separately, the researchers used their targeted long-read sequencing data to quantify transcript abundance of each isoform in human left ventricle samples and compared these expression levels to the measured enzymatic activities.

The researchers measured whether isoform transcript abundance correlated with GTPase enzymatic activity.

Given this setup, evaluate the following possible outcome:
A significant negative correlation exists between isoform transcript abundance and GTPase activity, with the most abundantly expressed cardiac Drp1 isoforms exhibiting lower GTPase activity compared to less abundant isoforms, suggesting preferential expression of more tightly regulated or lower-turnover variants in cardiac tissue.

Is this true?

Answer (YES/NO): NO